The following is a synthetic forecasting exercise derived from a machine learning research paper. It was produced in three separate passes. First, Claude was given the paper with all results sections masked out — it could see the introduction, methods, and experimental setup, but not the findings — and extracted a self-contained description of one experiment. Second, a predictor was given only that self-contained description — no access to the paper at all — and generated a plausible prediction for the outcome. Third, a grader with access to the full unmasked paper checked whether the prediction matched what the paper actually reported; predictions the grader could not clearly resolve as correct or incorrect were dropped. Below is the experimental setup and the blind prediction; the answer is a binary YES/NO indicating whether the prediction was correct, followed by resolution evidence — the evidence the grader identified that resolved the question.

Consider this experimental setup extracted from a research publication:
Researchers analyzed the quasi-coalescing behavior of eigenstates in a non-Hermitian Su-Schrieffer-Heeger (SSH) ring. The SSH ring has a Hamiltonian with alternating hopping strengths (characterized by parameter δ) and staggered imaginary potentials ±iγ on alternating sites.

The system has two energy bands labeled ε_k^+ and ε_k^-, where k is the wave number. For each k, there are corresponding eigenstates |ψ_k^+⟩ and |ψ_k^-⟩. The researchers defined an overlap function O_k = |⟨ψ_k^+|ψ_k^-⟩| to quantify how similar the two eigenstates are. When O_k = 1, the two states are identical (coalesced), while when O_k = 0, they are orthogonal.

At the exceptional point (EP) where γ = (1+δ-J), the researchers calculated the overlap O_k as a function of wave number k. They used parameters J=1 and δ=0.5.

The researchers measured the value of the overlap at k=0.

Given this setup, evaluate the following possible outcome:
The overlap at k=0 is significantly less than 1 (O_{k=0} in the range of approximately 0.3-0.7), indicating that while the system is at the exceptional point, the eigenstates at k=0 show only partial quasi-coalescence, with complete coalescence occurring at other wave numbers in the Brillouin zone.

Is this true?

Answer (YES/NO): NO